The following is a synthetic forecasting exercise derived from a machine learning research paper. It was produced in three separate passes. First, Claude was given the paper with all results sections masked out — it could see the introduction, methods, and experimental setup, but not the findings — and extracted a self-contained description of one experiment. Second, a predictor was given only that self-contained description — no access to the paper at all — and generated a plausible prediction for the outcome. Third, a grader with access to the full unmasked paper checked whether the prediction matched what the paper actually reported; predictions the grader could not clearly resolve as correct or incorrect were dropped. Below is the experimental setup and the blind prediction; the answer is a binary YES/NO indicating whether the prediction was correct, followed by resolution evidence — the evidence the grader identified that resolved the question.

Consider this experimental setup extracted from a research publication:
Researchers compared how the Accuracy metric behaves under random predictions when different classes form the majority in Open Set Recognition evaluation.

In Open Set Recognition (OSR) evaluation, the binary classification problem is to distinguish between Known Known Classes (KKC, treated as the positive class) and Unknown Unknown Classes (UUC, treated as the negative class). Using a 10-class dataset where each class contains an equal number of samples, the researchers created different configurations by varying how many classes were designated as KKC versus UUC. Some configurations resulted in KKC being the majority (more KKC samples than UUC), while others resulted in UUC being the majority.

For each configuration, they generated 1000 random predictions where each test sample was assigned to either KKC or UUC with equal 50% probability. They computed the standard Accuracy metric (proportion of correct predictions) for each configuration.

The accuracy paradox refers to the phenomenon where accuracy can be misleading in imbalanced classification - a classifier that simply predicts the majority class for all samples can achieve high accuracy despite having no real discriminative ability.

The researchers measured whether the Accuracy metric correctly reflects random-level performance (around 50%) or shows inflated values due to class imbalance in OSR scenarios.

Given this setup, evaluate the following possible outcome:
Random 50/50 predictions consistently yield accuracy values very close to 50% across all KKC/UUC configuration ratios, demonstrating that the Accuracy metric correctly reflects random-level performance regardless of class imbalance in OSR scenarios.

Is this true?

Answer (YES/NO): NO